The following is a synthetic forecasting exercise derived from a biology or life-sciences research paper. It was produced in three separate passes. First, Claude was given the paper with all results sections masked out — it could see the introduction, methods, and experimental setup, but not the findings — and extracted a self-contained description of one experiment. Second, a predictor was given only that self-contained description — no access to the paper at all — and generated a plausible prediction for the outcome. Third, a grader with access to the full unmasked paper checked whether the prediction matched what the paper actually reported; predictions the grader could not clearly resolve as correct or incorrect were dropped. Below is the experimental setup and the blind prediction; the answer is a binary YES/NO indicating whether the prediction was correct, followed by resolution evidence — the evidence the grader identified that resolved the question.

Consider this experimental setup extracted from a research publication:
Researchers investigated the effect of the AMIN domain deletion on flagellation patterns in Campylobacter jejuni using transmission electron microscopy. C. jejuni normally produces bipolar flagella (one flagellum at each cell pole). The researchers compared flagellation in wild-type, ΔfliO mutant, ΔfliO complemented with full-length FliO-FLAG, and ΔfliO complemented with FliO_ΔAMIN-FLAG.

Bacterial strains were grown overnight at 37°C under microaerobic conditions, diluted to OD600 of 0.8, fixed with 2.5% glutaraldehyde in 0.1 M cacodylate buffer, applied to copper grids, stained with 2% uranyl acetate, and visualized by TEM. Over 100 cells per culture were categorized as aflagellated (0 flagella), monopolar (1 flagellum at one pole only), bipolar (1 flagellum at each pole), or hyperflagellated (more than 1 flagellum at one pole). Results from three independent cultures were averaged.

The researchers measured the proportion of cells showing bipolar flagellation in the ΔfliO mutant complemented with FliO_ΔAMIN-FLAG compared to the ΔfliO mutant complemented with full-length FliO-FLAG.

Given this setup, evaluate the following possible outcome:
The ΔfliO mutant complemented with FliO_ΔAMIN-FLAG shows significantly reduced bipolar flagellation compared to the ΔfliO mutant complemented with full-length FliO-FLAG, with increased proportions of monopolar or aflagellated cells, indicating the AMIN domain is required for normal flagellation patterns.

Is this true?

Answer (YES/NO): NO